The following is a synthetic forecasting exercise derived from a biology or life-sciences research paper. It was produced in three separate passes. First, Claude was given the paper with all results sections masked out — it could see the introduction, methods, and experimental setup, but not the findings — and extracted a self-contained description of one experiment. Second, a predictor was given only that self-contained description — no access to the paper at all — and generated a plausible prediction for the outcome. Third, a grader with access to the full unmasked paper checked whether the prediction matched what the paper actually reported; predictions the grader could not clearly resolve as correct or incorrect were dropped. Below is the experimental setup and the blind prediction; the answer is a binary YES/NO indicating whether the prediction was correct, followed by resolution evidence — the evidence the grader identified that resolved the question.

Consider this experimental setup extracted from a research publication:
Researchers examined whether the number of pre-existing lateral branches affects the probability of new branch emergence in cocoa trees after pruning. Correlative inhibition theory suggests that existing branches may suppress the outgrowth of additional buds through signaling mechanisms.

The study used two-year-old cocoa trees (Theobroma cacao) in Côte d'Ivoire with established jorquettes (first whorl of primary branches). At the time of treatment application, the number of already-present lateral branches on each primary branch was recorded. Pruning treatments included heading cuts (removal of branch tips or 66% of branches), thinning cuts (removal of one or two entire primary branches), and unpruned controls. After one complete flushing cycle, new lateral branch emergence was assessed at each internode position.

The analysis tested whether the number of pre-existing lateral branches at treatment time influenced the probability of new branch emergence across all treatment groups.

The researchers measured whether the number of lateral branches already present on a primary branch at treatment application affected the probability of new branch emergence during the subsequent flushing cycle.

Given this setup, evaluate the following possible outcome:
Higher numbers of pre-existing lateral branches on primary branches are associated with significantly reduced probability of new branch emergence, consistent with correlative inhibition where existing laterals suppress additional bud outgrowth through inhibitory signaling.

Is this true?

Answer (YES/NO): YES